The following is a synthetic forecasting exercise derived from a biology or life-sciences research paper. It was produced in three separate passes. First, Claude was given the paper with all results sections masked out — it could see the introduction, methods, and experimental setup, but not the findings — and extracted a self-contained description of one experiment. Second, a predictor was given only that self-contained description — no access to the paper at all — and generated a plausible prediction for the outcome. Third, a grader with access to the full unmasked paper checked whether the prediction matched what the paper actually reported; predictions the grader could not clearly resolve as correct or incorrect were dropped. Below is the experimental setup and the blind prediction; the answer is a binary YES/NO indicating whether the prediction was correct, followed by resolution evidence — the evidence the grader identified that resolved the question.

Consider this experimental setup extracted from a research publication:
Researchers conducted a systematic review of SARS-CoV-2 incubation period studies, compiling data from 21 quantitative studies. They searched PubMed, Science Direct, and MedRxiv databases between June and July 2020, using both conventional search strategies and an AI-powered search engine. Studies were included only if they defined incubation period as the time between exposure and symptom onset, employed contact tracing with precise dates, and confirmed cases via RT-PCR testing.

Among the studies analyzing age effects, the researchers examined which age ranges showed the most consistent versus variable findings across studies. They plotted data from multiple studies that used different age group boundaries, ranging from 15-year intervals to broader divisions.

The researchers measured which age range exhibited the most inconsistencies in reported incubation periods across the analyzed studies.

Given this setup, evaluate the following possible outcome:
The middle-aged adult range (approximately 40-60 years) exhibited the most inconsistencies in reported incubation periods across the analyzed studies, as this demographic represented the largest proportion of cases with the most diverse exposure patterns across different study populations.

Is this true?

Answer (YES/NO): NO